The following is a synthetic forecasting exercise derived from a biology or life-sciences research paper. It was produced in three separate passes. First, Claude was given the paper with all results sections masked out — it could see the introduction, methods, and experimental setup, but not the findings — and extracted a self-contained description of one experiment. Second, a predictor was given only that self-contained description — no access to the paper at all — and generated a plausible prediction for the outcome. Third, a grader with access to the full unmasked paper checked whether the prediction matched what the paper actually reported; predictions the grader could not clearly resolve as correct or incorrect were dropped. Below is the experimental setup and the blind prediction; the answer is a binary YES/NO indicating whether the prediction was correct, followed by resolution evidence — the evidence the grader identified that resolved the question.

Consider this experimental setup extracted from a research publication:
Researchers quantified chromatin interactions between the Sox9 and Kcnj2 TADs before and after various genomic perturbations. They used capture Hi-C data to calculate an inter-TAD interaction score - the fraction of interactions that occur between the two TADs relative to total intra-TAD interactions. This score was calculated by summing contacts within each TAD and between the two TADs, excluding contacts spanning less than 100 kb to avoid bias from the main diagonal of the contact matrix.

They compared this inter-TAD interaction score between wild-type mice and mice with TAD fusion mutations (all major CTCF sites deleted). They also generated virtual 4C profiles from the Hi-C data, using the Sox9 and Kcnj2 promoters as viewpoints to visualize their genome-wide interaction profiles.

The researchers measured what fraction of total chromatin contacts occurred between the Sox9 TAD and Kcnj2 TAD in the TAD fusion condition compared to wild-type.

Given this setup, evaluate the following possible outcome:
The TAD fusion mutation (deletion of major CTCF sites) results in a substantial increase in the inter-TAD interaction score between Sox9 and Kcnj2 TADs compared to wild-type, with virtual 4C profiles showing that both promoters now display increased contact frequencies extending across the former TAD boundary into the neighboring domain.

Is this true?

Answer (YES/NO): YES